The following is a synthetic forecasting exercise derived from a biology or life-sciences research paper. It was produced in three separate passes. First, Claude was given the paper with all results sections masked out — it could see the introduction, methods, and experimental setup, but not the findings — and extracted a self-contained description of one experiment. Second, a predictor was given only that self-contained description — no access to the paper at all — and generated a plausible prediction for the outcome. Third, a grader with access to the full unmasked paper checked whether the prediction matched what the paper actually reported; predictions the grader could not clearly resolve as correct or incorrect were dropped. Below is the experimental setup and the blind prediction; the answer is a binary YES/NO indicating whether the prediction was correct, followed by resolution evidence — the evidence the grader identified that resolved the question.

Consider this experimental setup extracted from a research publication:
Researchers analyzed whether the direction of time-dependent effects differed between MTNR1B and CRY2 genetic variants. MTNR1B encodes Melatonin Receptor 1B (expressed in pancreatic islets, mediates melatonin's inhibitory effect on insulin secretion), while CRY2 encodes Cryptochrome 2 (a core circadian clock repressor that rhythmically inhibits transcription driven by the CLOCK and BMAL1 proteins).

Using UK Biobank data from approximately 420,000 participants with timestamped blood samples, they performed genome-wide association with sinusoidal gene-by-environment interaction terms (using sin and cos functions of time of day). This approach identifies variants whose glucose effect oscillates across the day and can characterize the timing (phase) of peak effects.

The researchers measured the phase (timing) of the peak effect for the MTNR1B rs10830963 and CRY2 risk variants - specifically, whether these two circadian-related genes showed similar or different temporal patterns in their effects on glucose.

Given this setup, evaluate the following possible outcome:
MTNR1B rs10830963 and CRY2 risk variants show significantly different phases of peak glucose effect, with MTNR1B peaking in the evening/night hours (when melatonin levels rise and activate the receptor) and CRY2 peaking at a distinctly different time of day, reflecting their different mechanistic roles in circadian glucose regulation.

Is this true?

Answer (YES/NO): NO